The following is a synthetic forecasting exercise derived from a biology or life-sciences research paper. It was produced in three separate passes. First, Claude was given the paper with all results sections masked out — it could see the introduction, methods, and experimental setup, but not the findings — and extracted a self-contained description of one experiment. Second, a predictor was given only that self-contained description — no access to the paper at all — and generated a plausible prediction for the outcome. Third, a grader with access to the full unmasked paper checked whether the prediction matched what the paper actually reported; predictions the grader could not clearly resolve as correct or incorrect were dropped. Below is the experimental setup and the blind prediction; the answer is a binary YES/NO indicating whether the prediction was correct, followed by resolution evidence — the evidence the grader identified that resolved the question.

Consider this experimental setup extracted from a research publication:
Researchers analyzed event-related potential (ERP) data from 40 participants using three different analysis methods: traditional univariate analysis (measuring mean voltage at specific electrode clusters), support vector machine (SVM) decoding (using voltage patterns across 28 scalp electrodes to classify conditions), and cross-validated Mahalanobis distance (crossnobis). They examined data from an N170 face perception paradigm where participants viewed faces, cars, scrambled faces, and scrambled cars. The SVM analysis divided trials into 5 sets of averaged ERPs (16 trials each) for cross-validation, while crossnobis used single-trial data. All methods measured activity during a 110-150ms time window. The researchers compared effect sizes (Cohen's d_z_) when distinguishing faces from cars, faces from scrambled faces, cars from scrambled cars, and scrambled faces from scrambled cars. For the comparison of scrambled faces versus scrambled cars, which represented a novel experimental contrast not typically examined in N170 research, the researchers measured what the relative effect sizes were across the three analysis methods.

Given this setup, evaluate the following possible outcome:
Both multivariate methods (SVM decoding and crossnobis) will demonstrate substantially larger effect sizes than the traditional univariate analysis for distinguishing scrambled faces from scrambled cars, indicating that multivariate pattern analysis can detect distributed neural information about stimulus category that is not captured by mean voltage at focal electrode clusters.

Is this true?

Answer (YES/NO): NO